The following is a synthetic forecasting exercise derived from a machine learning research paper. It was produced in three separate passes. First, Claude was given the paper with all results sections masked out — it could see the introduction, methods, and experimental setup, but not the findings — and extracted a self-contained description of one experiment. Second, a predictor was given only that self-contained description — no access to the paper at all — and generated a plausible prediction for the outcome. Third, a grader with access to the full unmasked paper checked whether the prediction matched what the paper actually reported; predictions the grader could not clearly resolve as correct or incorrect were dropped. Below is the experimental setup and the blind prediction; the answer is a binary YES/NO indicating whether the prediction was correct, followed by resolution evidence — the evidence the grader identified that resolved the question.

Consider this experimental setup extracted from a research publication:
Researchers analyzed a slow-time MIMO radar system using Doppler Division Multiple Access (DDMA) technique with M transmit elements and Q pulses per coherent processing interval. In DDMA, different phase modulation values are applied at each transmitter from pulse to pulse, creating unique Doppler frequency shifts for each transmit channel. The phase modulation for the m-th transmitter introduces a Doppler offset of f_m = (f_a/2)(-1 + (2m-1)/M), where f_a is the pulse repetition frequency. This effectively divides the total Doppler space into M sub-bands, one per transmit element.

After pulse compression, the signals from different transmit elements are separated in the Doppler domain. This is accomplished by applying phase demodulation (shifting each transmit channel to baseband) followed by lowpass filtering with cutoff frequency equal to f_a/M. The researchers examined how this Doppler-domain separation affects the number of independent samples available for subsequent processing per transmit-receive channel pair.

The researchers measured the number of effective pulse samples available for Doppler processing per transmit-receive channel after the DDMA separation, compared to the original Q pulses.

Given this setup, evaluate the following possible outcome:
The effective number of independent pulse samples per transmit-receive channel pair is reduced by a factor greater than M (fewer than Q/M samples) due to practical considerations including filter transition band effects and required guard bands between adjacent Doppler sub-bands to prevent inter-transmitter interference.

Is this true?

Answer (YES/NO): NO